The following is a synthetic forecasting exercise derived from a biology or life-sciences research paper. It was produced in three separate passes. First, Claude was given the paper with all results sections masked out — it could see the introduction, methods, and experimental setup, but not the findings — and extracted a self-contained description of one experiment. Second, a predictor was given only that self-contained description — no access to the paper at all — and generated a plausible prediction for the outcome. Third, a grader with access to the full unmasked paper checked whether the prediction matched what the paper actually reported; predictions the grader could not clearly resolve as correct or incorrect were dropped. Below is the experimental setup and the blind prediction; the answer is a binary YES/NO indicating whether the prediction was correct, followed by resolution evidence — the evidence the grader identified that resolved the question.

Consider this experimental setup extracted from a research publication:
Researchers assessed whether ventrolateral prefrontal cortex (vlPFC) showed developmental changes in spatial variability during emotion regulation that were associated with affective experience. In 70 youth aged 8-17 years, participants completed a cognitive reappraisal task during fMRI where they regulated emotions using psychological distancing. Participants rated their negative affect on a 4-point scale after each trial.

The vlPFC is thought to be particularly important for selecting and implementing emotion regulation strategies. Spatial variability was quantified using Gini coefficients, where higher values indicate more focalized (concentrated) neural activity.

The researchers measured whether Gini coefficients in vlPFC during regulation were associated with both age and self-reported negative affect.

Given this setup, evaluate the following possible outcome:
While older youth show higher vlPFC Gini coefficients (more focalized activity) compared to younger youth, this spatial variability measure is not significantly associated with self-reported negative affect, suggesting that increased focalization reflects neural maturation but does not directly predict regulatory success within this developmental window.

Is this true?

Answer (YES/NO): NO